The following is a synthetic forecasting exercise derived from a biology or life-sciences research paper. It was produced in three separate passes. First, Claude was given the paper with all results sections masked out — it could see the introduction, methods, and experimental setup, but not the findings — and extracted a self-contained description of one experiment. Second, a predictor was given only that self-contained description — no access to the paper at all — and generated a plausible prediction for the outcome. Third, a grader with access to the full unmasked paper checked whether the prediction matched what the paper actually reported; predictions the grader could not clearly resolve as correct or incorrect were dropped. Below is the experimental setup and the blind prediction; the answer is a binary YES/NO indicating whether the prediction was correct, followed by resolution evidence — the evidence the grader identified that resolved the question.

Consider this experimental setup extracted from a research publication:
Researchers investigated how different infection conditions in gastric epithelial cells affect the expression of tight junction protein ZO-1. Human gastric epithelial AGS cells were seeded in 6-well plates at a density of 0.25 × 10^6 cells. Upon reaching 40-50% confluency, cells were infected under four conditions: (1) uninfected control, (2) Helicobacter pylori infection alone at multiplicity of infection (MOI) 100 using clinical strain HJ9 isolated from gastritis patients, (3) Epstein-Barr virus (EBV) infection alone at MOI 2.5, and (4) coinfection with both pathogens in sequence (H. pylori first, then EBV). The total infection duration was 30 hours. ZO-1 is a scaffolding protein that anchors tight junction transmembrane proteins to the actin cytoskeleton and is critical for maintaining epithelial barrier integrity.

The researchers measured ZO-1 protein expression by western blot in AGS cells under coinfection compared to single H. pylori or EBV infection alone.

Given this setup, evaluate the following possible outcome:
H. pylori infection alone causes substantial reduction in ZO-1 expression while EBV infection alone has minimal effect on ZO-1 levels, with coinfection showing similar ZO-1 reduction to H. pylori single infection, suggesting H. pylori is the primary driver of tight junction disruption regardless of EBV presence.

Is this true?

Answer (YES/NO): NO